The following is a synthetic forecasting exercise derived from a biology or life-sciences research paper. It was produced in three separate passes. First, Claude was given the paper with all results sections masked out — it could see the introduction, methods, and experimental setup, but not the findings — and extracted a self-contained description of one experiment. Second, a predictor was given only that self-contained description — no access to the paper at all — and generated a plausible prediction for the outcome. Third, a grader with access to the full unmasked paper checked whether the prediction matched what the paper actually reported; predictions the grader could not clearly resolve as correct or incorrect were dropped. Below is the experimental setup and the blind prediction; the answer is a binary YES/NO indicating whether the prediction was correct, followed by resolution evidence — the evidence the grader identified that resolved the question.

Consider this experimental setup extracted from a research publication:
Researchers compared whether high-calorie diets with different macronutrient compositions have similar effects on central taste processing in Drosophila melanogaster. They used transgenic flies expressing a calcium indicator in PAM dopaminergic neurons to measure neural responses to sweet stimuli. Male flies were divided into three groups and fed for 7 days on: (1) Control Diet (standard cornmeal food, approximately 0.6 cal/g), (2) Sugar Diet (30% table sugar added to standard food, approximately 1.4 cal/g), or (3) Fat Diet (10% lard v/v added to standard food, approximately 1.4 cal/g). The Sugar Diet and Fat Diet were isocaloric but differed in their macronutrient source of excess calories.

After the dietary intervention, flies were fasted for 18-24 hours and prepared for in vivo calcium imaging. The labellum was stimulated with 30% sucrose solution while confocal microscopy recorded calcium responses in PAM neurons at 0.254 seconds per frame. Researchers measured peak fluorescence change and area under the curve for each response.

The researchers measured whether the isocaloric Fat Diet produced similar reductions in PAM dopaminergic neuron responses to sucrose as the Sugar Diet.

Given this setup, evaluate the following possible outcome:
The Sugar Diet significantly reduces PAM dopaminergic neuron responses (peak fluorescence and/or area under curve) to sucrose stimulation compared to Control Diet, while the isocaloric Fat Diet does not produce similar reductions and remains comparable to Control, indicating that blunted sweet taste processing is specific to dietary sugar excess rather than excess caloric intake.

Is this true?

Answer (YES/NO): YES